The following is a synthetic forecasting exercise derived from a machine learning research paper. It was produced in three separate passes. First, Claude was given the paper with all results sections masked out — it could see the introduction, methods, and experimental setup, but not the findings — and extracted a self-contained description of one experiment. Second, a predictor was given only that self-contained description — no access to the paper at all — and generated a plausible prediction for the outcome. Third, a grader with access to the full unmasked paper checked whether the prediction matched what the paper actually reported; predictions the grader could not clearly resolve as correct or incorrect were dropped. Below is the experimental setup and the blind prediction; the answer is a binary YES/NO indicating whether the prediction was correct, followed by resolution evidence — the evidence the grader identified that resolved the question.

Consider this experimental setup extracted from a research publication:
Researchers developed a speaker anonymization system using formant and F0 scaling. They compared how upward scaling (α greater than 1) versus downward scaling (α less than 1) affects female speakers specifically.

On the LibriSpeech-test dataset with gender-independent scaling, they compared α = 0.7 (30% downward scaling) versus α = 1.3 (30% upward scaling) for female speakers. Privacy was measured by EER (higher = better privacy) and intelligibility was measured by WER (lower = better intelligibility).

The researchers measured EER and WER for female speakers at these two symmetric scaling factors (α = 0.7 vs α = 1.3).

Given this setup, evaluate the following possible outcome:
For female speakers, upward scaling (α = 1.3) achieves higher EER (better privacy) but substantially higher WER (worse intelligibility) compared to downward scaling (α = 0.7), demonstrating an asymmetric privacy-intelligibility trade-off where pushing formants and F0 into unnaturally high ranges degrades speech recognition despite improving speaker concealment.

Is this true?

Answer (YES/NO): NO